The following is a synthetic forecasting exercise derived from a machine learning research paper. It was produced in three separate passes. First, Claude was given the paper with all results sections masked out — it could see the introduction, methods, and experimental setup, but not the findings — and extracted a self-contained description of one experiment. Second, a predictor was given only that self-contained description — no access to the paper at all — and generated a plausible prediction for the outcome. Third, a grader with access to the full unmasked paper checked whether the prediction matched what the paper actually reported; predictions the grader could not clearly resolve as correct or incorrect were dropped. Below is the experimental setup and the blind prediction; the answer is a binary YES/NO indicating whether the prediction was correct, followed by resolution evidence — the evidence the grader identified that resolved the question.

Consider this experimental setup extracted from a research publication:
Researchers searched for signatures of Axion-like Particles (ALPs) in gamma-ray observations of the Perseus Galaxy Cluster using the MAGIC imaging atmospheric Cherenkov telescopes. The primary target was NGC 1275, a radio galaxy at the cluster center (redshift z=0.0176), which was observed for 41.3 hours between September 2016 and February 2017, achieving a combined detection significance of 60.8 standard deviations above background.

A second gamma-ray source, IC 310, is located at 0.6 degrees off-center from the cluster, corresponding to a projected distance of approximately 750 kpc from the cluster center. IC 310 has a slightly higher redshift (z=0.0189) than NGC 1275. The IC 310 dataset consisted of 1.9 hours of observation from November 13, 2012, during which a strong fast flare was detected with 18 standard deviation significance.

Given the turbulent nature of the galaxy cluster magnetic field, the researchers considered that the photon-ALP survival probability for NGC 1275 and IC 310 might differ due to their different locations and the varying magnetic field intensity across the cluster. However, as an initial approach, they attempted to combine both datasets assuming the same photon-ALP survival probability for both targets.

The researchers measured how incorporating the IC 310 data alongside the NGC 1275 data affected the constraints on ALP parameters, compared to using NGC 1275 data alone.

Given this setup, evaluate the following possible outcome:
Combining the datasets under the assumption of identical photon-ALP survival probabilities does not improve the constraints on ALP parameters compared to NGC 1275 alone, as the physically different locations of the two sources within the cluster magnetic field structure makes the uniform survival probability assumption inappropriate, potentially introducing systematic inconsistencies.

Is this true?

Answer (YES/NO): NO